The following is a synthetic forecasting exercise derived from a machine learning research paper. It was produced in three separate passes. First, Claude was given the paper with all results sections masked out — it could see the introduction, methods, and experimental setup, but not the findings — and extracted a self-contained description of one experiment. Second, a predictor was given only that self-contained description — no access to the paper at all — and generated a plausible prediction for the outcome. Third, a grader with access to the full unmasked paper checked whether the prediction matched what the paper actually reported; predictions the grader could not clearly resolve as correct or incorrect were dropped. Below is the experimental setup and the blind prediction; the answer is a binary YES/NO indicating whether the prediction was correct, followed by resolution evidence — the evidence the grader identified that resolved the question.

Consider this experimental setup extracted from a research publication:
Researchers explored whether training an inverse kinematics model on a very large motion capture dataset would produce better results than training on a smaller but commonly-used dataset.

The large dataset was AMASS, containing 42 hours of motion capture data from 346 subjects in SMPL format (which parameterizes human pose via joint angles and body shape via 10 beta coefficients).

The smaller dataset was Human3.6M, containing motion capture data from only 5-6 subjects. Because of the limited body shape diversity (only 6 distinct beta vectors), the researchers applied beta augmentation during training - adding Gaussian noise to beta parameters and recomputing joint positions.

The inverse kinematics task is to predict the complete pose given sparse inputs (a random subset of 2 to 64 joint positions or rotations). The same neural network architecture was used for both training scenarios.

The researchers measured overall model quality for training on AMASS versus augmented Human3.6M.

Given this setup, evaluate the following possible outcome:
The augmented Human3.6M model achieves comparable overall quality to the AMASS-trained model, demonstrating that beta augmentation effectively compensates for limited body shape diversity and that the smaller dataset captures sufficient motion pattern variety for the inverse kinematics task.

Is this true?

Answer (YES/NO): NO